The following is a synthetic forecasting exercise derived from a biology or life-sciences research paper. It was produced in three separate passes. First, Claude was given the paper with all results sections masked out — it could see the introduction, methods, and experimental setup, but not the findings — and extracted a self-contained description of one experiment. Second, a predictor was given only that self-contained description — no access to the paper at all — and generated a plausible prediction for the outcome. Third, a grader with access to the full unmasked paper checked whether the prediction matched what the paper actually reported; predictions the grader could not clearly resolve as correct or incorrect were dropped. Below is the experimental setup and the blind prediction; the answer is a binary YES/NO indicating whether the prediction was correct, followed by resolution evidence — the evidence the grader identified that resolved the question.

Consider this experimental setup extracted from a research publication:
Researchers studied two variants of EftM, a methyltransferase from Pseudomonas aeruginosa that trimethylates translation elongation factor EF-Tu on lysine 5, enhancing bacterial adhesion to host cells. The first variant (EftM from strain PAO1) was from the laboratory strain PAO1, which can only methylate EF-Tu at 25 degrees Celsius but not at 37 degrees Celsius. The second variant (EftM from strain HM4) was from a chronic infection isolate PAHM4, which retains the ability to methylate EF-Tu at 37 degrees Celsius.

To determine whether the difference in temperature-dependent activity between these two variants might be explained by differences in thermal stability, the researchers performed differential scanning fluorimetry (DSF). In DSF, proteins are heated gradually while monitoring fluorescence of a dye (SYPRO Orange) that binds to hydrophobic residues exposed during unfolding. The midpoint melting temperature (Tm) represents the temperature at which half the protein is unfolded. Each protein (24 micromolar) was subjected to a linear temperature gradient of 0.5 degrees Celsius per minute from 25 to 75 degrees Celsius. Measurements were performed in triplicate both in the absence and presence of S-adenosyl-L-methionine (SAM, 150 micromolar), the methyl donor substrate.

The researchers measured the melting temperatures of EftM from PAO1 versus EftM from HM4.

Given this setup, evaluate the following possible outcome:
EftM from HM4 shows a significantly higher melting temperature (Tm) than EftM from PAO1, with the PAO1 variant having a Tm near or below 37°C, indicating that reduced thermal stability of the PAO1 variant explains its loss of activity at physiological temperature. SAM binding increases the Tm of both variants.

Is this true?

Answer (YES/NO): YES